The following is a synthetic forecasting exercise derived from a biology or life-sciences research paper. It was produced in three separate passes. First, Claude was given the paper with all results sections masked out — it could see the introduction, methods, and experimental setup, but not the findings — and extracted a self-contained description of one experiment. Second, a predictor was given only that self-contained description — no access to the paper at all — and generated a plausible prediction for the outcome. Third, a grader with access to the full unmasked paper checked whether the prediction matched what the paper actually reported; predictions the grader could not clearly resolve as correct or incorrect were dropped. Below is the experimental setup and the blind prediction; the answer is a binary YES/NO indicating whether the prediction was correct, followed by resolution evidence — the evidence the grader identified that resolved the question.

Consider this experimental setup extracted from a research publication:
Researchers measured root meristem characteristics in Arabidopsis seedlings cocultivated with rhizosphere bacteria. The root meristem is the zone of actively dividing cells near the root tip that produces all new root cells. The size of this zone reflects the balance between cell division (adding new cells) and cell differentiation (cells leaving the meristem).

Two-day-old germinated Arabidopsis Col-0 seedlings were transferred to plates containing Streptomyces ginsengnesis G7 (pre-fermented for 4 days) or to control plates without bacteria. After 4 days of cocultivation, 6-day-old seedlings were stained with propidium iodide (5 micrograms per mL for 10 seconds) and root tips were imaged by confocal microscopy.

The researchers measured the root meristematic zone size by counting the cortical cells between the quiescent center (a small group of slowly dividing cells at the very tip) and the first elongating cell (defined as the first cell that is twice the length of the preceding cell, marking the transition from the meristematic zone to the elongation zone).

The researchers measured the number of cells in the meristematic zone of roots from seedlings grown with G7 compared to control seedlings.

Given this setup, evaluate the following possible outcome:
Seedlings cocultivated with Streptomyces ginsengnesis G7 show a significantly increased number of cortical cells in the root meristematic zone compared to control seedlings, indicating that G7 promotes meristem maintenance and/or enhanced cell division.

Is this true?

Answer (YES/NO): NO